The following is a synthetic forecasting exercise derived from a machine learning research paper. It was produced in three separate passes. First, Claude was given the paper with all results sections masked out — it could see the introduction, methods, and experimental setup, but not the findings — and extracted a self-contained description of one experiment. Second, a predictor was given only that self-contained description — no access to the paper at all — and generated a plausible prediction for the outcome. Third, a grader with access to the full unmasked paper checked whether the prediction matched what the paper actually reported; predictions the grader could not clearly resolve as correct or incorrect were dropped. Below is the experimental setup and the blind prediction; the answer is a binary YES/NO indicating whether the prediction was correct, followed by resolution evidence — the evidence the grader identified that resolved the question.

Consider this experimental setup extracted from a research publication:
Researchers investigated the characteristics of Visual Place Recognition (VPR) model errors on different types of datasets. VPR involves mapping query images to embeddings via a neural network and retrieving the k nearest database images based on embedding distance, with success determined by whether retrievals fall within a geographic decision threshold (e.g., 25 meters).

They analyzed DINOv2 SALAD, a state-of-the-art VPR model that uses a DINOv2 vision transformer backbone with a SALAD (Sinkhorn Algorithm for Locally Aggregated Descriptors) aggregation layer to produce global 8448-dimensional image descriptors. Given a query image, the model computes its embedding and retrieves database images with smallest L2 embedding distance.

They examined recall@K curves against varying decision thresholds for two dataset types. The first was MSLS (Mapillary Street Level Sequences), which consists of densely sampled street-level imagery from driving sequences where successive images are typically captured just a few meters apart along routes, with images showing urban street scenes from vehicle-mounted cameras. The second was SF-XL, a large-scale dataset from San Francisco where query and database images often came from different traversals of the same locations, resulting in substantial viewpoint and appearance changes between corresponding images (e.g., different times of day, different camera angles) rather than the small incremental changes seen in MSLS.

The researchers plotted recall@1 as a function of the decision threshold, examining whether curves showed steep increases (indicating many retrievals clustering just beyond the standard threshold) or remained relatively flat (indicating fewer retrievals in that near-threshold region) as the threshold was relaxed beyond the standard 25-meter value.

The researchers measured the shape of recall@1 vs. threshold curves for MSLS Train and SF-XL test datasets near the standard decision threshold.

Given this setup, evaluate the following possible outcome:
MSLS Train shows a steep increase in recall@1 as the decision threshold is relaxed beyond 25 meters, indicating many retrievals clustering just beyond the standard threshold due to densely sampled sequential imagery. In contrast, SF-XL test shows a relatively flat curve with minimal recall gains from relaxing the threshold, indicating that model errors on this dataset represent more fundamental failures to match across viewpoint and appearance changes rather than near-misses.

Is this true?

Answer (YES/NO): YES